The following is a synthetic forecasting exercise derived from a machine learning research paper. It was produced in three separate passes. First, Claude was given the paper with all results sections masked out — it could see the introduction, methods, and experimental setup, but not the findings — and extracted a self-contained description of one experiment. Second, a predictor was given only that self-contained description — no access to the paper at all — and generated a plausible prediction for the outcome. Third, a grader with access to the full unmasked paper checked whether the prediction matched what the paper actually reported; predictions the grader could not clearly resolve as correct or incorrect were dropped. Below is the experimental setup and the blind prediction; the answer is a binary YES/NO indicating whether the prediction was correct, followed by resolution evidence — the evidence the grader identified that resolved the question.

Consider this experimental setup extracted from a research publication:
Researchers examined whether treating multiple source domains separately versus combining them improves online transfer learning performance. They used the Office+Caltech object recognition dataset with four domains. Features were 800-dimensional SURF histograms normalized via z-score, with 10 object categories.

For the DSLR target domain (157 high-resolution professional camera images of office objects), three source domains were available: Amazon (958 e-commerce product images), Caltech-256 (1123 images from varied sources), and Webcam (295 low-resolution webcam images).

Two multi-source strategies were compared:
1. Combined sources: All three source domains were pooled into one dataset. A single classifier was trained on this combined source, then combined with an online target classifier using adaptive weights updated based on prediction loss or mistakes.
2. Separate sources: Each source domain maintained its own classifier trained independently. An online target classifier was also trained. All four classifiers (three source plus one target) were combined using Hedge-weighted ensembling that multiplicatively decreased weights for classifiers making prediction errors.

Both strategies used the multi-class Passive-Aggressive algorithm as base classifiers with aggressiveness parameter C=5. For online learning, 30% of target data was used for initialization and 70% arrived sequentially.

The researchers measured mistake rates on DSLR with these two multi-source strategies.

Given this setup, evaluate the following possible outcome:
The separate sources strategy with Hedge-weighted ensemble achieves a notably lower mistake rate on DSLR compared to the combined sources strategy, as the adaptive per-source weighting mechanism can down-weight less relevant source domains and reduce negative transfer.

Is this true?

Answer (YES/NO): YES